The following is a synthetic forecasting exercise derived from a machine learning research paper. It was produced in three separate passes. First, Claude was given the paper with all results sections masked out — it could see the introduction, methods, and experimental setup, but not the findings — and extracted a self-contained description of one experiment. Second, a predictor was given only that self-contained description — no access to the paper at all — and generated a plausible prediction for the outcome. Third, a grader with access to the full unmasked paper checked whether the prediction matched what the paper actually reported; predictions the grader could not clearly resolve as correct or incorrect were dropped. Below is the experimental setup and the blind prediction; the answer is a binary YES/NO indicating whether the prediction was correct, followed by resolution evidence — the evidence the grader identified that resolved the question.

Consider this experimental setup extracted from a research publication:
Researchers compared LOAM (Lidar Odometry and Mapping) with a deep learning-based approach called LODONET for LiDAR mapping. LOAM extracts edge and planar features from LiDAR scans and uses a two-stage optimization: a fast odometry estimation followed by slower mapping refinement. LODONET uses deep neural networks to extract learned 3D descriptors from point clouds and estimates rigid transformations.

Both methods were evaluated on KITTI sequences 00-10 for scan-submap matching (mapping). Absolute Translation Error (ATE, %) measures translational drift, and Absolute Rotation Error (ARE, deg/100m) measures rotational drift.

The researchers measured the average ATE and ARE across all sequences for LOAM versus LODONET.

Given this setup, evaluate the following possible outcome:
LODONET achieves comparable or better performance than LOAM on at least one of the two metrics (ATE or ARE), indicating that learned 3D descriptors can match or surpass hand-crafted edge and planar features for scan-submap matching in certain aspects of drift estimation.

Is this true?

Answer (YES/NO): NO